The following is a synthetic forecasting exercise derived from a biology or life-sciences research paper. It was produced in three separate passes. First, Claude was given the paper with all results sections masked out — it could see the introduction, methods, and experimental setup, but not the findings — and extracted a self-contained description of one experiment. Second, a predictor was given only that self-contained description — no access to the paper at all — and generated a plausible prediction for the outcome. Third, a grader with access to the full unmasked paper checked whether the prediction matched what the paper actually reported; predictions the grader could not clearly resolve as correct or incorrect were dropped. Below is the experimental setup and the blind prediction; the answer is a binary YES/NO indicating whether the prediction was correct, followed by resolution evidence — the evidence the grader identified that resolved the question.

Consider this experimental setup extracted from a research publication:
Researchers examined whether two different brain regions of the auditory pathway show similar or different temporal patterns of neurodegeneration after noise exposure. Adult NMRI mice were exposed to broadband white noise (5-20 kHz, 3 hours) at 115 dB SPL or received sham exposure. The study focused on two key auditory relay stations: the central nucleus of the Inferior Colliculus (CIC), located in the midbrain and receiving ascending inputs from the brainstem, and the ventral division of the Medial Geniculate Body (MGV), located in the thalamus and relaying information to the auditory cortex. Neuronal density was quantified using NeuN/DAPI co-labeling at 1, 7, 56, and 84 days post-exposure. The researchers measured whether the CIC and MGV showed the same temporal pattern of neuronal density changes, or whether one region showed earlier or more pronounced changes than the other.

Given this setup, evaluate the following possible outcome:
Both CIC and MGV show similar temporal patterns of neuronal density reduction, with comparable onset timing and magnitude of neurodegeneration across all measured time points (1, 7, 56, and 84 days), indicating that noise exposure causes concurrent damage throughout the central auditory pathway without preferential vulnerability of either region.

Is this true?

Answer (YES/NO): NO